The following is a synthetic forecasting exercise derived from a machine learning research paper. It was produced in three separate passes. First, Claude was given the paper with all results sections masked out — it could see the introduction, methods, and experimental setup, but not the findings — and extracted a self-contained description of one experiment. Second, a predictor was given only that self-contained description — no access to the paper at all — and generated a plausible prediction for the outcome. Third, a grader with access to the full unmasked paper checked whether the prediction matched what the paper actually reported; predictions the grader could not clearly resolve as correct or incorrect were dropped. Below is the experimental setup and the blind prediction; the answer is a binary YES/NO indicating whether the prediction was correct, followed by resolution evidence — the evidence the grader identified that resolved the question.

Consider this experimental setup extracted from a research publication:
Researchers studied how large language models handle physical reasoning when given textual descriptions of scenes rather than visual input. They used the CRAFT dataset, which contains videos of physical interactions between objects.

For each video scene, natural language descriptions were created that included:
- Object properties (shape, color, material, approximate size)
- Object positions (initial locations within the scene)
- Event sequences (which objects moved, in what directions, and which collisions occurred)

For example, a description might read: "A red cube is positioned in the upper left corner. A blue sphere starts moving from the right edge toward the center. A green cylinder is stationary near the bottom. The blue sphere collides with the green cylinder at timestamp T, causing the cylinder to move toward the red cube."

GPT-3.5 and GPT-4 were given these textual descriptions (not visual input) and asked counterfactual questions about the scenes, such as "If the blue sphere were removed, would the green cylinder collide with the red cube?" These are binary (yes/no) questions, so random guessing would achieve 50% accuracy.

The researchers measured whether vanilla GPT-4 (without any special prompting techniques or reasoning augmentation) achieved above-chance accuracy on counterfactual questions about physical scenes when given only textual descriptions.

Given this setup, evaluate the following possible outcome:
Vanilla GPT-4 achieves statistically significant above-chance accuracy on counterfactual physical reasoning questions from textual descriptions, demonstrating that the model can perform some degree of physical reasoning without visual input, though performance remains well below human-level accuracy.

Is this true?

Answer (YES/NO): YES